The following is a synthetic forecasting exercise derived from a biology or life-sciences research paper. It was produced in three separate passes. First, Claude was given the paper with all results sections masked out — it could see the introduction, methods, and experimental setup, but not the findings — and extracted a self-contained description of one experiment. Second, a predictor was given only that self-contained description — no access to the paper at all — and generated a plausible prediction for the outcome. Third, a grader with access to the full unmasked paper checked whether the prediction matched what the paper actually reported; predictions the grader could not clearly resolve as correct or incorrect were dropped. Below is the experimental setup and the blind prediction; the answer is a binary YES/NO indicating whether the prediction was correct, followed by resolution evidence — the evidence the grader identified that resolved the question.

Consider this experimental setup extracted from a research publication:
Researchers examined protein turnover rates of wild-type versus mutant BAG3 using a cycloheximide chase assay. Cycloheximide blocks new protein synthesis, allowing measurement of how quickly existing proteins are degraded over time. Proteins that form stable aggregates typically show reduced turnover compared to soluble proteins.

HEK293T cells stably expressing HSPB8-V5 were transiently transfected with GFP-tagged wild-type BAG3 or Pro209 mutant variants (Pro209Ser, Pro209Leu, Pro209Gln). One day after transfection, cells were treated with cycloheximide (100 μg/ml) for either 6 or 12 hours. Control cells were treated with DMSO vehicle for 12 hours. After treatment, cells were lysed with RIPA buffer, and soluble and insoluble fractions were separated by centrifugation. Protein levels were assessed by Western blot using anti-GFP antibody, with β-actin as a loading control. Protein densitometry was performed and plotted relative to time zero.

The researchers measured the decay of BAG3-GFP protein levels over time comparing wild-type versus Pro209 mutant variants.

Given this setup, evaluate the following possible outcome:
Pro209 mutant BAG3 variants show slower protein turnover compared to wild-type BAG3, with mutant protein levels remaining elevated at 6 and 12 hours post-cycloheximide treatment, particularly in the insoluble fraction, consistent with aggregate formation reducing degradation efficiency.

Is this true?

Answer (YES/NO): NO